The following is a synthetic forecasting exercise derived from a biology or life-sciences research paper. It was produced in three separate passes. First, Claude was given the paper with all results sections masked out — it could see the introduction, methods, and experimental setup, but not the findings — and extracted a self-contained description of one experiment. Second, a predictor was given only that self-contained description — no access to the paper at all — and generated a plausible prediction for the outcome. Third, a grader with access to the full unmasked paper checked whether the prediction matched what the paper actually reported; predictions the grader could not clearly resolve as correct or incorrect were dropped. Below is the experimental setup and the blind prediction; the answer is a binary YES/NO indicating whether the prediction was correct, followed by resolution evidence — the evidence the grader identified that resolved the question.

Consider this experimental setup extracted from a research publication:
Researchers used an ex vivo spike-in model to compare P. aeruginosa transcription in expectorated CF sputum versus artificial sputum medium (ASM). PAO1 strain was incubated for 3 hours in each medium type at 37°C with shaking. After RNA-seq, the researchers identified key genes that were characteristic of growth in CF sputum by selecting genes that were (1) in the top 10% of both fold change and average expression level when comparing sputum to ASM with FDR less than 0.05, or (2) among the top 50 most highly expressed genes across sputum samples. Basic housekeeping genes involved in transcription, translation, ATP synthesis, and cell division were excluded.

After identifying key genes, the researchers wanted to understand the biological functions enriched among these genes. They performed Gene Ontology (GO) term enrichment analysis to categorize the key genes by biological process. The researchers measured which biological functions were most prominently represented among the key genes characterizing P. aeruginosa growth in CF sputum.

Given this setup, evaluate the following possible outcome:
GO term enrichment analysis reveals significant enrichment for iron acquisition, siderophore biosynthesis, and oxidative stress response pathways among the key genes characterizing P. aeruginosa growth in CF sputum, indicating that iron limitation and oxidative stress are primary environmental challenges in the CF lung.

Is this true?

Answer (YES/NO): NO